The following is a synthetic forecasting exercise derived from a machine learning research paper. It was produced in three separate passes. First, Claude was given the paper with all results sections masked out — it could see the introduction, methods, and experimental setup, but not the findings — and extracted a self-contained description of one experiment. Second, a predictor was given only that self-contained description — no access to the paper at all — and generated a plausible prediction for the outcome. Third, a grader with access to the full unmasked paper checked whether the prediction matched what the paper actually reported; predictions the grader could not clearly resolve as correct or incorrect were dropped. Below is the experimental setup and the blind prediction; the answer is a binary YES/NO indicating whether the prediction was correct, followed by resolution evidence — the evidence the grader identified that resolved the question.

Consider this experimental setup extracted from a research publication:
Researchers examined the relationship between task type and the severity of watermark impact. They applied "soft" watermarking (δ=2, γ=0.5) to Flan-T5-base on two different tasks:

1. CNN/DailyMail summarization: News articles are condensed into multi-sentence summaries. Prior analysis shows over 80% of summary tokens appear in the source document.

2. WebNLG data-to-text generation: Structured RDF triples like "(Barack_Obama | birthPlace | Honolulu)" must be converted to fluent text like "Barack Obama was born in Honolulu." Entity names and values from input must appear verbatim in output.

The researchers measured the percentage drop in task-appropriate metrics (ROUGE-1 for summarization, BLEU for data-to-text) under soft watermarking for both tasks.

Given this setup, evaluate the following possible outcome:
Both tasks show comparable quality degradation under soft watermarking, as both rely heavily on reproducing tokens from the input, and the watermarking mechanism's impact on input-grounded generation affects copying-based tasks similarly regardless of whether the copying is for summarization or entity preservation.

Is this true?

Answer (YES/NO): NO